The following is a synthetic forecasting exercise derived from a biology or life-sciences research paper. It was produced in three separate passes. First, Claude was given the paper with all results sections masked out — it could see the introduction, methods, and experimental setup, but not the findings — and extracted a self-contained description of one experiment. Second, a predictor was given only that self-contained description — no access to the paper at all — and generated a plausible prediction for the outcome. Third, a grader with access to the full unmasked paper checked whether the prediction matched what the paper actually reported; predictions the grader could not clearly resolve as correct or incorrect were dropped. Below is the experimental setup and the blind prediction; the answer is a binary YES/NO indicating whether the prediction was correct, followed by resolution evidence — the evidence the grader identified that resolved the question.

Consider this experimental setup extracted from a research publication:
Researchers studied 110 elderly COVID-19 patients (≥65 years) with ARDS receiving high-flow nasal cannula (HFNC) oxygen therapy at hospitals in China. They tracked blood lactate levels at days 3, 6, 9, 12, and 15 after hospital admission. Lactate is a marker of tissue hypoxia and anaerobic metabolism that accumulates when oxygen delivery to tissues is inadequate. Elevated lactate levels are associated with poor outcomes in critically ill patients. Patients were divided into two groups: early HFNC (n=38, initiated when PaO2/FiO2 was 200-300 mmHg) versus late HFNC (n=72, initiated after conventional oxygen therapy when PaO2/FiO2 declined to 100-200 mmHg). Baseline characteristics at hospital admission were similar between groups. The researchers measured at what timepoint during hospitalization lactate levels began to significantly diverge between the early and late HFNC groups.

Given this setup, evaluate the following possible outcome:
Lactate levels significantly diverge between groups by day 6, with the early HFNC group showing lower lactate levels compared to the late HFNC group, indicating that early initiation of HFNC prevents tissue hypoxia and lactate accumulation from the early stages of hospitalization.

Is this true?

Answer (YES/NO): NO